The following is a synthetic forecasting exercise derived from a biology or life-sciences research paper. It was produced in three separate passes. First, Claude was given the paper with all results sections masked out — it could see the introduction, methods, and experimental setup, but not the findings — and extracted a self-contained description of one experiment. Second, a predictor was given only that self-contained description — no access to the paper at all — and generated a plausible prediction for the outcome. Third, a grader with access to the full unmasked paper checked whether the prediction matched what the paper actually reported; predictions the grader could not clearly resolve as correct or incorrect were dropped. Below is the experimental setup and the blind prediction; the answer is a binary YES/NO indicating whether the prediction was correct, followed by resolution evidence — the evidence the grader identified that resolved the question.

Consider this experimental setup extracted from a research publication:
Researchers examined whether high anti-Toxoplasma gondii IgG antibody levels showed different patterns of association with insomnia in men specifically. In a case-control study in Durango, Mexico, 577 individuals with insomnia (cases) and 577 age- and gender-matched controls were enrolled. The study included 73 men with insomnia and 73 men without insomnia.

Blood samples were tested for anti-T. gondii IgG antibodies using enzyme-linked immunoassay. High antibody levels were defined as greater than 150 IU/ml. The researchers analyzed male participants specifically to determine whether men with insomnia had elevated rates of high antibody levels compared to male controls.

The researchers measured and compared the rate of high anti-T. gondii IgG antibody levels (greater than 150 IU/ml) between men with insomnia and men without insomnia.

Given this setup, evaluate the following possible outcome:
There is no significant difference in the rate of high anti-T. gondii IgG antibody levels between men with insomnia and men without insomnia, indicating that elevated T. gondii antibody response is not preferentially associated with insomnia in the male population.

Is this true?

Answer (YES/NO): NO